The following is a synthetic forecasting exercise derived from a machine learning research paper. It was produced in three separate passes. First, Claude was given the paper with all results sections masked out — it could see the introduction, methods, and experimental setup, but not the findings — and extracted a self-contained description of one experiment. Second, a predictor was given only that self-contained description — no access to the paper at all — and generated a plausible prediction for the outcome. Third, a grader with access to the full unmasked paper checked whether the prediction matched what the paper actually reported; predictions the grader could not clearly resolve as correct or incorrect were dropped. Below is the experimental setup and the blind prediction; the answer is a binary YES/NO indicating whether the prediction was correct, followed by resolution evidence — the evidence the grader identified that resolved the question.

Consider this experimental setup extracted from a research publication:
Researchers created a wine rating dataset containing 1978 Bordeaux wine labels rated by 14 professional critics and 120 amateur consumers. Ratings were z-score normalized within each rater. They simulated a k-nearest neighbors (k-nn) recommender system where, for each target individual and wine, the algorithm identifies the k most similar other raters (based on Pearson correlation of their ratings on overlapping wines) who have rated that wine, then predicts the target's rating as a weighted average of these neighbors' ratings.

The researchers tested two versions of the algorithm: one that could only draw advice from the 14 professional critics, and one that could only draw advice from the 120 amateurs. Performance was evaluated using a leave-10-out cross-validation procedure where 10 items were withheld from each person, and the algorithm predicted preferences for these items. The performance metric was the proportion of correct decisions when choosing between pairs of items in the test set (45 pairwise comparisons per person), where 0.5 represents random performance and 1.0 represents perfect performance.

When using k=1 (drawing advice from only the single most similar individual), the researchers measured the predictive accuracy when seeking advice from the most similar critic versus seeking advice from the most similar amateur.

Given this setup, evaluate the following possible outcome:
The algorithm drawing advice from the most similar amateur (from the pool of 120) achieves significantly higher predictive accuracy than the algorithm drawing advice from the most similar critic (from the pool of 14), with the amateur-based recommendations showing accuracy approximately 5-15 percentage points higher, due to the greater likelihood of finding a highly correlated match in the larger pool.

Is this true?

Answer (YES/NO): NO